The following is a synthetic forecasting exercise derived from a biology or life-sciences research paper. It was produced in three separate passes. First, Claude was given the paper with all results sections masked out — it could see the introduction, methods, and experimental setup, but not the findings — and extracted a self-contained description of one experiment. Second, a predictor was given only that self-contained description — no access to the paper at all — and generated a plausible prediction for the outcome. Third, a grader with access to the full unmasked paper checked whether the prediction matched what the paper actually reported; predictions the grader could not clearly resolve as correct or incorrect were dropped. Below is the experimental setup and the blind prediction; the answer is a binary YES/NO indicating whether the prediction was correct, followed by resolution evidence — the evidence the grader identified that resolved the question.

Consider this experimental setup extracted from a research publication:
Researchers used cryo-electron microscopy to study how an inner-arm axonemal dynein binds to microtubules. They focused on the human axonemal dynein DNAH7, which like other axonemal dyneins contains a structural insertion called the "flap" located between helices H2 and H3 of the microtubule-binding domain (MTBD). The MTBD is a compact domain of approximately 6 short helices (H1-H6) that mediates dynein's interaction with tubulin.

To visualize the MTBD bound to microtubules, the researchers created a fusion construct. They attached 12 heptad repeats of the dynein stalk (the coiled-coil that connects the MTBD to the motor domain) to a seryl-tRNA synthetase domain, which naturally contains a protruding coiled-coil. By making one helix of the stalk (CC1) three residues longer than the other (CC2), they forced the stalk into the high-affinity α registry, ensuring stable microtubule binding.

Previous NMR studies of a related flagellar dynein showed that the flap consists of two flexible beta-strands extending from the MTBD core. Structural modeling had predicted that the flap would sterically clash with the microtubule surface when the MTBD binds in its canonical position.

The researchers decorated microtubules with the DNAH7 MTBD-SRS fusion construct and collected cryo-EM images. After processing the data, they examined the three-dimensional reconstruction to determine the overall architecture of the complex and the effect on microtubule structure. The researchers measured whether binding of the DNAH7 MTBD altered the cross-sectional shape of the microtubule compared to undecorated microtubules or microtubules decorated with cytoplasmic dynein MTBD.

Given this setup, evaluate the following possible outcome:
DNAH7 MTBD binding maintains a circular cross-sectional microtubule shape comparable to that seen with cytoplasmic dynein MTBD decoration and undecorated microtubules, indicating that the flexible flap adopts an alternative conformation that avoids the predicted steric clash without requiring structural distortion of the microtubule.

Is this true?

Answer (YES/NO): NO